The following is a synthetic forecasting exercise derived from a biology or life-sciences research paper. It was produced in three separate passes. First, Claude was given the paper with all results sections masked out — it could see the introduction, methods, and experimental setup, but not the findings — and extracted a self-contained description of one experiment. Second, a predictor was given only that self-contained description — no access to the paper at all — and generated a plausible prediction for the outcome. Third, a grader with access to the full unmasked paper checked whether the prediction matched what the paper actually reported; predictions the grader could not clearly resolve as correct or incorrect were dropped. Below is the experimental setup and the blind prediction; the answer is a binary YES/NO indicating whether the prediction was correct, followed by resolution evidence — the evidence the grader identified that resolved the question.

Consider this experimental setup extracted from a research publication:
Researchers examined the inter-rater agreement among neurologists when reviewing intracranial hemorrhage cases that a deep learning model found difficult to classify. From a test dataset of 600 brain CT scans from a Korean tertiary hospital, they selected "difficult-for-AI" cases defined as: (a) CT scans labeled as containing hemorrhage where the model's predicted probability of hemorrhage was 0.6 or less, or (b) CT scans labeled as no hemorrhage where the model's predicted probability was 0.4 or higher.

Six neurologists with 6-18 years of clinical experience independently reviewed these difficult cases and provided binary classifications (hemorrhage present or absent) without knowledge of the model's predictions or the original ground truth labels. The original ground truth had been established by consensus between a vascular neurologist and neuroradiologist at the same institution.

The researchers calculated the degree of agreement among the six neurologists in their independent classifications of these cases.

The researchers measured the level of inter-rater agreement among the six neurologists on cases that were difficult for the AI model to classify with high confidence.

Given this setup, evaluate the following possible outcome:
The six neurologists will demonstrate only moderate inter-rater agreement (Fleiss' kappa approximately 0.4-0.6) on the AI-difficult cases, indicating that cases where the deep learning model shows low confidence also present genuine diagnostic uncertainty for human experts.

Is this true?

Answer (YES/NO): YES